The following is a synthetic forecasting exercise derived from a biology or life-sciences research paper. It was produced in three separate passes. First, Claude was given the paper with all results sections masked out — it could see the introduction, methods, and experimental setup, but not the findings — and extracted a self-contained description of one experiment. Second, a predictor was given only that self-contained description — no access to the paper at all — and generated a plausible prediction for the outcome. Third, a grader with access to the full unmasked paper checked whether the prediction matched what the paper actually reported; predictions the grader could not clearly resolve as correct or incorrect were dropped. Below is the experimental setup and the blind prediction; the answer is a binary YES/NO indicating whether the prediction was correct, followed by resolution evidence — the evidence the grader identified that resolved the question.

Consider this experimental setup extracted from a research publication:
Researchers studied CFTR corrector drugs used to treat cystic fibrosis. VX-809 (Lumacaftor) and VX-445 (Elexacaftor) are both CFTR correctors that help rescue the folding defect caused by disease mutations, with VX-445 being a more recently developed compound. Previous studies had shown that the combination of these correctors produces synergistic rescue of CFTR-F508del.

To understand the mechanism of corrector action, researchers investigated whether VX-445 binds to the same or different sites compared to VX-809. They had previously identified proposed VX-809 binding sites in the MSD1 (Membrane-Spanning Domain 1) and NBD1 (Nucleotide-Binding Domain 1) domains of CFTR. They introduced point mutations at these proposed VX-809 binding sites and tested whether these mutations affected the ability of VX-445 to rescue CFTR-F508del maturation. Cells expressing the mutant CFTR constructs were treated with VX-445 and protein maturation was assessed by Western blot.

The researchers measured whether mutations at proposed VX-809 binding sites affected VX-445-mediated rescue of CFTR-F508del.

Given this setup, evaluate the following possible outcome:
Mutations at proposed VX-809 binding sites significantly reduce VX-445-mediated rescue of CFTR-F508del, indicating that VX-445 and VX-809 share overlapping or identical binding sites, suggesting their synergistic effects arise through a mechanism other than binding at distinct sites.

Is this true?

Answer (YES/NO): NO